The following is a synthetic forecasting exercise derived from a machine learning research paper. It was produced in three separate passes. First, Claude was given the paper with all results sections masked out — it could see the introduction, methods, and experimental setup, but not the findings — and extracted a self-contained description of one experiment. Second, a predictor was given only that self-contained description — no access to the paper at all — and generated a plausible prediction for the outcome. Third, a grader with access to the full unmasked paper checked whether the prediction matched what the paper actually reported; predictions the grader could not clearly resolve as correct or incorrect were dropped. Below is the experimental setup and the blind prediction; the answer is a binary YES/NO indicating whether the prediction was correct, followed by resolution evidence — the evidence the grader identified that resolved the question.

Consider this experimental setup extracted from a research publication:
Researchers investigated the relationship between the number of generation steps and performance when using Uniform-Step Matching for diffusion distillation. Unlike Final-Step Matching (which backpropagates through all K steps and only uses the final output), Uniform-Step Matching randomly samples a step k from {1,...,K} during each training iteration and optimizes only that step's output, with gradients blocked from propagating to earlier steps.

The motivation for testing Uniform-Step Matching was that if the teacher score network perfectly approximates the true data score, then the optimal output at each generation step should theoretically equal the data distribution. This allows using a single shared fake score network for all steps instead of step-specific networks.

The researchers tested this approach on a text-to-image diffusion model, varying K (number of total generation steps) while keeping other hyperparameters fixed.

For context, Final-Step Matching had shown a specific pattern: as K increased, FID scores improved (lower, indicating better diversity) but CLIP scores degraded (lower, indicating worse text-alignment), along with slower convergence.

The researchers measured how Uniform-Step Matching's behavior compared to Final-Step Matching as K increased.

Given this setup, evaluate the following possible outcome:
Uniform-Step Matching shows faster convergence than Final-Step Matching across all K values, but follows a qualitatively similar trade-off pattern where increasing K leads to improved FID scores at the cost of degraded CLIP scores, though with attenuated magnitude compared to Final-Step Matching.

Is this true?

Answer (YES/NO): NO